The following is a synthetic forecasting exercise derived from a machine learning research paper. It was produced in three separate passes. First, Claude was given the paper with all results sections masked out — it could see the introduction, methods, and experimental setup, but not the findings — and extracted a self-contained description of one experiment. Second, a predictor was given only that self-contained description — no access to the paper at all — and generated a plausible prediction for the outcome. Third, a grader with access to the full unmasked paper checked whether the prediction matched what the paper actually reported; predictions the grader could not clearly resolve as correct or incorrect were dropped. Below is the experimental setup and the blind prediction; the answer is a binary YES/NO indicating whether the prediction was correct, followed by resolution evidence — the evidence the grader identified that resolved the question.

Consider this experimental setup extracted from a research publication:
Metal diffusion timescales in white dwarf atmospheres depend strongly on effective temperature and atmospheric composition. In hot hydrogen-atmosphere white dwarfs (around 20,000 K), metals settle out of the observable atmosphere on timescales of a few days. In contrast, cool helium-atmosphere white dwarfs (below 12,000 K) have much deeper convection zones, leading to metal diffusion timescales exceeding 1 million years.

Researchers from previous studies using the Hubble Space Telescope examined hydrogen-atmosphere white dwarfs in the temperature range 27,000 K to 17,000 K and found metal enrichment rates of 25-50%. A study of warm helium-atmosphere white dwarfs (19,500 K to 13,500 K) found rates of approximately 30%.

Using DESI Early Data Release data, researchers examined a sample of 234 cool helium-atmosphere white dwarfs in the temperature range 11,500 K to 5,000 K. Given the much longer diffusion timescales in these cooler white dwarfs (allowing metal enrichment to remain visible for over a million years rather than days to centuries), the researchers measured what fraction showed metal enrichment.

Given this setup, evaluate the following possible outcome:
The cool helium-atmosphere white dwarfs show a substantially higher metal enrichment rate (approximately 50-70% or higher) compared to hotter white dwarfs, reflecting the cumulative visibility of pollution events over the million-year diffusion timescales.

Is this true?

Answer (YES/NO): NO